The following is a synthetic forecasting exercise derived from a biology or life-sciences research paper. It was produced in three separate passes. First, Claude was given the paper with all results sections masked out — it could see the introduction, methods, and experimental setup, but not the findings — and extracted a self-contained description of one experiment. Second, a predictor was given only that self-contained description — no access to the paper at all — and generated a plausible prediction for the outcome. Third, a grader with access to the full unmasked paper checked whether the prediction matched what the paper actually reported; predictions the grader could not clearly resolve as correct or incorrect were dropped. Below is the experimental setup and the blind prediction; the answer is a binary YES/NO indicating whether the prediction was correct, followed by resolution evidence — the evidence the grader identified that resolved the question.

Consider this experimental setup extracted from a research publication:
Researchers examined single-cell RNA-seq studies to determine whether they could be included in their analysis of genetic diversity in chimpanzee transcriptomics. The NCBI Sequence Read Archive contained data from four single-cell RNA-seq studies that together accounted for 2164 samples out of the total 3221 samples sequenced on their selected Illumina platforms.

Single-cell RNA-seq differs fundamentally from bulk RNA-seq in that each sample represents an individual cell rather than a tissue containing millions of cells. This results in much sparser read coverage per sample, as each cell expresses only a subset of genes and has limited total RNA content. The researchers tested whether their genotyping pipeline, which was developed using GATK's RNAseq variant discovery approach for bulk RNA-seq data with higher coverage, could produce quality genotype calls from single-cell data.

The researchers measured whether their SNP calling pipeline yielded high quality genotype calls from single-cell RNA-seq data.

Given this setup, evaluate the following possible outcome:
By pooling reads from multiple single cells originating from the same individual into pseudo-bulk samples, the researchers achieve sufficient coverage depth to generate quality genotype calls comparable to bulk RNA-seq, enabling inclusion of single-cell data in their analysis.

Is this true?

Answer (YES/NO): NO